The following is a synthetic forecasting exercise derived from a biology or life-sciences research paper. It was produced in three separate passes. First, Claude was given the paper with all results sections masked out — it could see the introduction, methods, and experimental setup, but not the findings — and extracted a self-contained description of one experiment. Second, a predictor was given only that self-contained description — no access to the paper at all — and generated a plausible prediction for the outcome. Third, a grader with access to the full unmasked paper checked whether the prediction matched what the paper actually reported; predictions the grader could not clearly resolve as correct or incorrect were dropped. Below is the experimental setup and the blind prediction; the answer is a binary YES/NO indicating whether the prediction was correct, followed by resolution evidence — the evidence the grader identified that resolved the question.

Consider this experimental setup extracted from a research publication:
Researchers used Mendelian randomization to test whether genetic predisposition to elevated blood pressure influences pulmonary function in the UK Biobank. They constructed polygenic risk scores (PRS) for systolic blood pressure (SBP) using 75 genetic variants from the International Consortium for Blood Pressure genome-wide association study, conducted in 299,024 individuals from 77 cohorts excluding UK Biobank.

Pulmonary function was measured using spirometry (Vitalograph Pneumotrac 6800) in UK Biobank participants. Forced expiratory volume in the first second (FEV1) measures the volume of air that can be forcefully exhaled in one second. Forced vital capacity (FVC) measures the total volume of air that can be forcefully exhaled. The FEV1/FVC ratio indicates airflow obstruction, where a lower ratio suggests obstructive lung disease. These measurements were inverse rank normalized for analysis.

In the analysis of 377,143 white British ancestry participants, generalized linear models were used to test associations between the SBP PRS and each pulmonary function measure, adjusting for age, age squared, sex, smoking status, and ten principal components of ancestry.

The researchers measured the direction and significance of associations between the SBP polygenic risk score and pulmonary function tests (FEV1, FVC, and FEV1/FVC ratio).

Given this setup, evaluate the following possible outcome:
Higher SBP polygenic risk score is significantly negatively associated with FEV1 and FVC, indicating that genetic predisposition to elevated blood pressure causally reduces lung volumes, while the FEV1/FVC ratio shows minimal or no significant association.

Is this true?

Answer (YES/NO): NO